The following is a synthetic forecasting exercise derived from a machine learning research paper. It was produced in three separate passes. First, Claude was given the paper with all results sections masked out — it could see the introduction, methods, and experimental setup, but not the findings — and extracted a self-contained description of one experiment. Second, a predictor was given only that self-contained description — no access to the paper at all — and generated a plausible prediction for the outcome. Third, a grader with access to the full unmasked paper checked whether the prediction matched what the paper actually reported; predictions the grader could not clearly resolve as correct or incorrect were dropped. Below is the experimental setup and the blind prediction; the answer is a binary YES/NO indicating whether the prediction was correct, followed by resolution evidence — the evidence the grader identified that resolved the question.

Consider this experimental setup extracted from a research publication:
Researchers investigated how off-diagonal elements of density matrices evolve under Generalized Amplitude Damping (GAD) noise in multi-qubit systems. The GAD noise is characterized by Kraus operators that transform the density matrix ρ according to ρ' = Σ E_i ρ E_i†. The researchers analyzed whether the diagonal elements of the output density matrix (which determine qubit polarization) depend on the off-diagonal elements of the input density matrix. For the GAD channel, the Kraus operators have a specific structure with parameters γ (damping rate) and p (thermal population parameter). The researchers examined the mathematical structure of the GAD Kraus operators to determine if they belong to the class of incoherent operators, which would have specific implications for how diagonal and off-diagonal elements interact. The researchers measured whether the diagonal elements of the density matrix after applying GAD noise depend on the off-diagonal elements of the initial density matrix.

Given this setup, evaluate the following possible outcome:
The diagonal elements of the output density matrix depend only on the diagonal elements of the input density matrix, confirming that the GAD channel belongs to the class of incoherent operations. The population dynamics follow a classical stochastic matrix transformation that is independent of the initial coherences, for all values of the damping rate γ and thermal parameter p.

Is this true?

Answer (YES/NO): YES